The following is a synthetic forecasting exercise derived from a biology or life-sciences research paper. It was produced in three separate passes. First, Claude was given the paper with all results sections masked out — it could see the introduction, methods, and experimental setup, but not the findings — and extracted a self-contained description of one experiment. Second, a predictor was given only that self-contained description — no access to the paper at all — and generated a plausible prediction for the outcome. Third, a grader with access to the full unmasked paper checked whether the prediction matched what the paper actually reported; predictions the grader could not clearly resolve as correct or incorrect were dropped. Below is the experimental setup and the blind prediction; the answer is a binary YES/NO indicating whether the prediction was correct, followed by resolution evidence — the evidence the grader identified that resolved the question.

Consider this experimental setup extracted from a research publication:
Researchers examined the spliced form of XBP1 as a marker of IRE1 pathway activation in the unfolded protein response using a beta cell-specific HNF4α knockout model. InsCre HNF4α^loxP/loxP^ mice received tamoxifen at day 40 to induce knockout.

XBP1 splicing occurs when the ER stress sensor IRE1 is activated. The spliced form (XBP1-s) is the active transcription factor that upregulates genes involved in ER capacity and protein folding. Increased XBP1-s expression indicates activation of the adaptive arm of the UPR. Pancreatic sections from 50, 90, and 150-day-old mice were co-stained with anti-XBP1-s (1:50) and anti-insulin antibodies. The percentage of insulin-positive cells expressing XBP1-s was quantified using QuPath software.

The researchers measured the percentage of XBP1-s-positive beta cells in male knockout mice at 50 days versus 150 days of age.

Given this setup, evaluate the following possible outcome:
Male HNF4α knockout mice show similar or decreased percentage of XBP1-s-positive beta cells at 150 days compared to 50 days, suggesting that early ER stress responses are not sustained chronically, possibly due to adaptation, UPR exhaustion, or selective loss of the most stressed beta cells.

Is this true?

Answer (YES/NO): YES